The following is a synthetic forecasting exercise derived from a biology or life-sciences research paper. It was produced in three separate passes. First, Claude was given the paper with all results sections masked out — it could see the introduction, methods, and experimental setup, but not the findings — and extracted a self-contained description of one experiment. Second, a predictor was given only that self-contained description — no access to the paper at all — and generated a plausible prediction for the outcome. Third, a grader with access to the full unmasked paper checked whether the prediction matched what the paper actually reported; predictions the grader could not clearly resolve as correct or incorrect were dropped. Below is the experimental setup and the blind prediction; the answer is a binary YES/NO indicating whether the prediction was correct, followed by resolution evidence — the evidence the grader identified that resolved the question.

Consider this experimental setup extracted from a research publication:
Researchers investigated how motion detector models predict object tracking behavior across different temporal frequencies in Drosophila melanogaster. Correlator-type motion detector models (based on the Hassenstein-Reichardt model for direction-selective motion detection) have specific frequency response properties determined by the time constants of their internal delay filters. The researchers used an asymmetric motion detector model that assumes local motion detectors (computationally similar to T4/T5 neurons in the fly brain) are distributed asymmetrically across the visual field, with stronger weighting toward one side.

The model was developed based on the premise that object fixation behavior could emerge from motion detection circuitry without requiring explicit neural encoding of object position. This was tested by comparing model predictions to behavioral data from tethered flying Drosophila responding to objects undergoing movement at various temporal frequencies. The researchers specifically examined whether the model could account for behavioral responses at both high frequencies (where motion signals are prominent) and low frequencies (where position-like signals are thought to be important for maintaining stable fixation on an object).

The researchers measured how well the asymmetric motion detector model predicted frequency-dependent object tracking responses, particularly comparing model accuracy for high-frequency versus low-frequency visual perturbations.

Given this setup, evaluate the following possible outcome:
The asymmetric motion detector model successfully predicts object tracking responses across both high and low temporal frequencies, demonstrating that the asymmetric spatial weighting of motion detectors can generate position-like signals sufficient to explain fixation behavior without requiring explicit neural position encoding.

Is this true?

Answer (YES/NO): NO